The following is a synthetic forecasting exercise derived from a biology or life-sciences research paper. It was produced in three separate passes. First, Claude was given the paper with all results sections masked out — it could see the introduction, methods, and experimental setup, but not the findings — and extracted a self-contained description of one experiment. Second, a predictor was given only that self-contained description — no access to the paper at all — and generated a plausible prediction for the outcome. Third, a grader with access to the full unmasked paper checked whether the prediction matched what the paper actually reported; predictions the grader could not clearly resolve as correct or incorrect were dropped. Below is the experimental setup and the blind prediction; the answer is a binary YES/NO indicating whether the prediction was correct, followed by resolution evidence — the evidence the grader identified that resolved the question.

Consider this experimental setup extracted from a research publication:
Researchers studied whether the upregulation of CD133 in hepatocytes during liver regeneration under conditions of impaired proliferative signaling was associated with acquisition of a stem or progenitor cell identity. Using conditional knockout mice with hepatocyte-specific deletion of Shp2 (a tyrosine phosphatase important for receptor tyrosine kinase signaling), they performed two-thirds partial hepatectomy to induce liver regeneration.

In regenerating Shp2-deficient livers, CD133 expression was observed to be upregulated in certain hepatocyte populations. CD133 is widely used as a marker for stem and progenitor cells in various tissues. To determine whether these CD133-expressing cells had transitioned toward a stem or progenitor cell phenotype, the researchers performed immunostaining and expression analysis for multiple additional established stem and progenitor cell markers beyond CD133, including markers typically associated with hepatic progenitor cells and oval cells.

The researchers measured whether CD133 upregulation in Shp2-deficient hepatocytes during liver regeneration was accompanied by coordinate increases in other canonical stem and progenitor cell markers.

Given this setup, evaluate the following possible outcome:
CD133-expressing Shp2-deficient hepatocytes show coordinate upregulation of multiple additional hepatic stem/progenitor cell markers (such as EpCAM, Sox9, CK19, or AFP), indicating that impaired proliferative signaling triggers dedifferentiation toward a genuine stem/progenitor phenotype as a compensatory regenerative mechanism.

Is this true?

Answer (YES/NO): NO